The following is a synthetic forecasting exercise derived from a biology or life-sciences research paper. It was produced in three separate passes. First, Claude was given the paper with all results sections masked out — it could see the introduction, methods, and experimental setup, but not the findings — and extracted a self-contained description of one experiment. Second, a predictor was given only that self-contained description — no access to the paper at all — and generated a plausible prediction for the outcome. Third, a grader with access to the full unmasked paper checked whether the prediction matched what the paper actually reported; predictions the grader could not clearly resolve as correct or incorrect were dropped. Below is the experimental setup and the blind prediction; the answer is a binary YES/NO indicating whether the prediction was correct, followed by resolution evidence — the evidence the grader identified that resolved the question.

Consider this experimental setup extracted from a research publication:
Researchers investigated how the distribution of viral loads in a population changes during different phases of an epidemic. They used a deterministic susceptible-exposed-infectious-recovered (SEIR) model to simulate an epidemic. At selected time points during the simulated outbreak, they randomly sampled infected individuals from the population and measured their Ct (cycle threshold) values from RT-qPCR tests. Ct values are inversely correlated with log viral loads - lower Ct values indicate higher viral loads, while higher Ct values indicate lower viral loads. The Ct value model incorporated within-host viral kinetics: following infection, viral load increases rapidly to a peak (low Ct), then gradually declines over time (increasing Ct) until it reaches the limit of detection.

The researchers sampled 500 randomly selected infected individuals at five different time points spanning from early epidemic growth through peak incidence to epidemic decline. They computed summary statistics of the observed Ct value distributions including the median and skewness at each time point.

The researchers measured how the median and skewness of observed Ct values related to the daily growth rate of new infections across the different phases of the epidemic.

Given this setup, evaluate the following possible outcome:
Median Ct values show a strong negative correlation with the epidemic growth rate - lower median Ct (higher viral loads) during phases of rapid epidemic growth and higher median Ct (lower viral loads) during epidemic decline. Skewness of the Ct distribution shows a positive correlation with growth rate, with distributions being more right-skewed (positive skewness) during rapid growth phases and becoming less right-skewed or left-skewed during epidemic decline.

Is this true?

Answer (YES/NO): YES